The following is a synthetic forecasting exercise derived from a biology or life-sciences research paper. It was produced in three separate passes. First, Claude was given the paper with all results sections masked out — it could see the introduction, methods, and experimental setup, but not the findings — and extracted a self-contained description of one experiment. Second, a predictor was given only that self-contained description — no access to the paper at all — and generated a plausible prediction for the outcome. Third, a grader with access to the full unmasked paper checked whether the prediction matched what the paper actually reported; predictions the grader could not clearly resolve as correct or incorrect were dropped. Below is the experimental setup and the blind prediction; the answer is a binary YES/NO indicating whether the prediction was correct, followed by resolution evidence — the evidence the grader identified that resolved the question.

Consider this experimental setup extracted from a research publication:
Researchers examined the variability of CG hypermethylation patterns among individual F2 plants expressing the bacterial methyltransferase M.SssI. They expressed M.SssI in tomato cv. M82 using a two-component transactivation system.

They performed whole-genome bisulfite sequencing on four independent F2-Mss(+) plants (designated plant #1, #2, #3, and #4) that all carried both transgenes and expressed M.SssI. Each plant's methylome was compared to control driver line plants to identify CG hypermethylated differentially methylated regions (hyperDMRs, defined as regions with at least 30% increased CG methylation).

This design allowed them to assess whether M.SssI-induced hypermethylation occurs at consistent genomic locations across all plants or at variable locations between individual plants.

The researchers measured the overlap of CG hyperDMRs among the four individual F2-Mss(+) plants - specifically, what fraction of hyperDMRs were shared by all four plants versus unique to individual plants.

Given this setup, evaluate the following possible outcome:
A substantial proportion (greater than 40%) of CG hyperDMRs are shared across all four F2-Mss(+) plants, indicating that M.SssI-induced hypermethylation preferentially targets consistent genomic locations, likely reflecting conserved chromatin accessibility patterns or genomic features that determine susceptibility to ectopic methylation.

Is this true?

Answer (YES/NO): NO